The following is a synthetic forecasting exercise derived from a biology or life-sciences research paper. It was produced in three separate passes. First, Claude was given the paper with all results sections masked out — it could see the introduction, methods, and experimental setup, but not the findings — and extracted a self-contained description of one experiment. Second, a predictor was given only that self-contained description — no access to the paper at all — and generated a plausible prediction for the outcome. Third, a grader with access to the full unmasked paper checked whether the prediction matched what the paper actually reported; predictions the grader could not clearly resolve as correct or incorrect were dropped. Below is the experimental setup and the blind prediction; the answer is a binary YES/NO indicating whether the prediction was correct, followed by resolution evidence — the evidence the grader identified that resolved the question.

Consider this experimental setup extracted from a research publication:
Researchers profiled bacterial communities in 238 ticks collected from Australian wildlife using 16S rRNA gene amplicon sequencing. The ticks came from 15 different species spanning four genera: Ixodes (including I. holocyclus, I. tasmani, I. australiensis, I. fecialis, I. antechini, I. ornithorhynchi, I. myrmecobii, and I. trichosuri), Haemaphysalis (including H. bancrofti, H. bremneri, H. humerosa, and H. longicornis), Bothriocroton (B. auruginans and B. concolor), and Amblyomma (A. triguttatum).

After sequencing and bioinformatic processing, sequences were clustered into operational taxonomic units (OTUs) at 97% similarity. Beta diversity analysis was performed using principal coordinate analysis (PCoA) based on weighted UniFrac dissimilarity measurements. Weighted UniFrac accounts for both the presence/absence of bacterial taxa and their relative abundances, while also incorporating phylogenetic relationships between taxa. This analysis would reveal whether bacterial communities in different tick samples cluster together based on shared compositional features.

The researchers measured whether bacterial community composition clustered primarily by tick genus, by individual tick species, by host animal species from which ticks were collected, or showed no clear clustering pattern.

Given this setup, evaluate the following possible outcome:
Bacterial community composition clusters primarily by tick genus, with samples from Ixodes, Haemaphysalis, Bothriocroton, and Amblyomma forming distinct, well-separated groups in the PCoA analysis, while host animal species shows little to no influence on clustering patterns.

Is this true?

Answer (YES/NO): NO